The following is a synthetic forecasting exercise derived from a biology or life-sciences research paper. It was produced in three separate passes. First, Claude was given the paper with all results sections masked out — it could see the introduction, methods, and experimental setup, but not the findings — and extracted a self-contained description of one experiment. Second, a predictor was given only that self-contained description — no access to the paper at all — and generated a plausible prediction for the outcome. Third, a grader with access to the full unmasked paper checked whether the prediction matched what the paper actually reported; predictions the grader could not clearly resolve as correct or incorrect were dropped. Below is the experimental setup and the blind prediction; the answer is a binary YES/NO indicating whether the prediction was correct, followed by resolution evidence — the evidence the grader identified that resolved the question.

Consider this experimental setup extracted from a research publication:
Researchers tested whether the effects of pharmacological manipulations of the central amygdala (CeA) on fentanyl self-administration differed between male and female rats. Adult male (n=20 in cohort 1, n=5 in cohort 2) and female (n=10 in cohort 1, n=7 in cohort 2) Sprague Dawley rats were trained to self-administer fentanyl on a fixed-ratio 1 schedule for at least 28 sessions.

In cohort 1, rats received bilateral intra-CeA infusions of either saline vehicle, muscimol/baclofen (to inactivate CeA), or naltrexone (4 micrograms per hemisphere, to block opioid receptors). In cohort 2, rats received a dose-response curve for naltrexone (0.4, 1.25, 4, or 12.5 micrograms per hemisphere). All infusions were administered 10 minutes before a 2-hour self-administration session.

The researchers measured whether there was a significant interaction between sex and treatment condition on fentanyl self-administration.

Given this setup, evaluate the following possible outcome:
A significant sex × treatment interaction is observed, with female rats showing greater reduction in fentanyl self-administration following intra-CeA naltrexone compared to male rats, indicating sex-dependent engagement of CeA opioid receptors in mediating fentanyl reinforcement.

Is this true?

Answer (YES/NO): NO